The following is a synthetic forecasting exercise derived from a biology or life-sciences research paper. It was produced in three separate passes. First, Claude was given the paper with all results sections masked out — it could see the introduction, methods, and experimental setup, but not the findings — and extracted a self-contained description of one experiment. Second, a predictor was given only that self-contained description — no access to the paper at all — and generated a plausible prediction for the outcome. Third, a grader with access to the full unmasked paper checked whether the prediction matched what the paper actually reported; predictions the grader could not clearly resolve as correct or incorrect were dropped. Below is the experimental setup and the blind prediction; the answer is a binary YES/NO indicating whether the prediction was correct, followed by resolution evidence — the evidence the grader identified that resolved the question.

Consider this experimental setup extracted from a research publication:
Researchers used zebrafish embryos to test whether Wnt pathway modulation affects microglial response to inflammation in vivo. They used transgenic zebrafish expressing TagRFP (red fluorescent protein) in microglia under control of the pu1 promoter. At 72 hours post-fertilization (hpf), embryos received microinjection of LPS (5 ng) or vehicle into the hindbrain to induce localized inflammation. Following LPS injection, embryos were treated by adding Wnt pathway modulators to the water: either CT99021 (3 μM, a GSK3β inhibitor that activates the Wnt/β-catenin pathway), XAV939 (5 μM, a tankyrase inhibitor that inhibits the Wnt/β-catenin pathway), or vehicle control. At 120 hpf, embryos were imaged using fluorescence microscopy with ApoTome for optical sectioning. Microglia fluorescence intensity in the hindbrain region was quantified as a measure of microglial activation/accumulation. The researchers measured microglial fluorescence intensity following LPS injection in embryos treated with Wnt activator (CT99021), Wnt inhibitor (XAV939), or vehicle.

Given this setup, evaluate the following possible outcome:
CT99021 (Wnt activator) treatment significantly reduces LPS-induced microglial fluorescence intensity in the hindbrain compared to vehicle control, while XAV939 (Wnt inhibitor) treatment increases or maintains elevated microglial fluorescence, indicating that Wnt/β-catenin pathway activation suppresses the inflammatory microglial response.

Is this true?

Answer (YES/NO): YES